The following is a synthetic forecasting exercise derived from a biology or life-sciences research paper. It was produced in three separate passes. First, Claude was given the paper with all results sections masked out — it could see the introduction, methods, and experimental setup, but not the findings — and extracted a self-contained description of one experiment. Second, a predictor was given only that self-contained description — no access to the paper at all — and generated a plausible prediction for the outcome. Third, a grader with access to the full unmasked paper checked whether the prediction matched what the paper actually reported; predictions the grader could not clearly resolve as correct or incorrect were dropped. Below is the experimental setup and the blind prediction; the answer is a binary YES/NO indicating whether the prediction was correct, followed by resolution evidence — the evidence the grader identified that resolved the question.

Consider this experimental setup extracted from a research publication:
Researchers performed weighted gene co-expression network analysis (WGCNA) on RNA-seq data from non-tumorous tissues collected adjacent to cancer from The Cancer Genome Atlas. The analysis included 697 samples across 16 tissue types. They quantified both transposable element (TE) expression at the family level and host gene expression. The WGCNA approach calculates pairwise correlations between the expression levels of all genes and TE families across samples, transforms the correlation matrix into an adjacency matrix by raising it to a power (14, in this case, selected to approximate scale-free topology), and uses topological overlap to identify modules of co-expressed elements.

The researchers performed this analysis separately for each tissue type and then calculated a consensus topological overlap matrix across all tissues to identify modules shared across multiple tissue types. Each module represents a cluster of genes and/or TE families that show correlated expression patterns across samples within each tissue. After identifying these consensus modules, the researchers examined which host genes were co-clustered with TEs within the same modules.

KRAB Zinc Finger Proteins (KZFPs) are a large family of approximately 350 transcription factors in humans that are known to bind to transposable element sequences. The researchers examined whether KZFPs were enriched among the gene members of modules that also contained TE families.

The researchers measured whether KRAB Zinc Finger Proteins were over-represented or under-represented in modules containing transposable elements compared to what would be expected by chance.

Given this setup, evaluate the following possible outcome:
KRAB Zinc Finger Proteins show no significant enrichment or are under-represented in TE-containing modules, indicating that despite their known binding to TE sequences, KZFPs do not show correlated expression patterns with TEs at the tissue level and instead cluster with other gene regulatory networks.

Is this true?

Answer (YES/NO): NO